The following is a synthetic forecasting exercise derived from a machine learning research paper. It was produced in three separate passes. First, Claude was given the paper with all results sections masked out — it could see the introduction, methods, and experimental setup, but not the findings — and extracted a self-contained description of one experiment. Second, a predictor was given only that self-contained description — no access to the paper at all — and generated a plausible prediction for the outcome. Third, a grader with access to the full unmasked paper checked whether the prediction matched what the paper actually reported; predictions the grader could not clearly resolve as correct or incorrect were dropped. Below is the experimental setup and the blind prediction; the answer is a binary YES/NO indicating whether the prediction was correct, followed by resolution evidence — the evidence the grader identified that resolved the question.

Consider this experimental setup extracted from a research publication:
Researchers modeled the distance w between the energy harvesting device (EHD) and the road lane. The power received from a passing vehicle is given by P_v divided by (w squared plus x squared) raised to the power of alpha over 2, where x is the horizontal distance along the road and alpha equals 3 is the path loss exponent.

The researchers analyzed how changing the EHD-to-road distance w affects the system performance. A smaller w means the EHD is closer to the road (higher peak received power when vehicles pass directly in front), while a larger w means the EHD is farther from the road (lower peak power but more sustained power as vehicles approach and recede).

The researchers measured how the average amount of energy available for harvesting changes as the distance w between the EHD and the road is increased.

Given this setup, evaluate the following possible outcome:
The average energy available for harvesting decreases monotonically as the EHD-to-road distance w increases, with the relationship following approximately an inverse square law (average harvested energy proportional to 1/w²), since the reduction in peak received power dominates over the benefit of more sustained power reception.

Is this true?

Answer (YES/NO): YES